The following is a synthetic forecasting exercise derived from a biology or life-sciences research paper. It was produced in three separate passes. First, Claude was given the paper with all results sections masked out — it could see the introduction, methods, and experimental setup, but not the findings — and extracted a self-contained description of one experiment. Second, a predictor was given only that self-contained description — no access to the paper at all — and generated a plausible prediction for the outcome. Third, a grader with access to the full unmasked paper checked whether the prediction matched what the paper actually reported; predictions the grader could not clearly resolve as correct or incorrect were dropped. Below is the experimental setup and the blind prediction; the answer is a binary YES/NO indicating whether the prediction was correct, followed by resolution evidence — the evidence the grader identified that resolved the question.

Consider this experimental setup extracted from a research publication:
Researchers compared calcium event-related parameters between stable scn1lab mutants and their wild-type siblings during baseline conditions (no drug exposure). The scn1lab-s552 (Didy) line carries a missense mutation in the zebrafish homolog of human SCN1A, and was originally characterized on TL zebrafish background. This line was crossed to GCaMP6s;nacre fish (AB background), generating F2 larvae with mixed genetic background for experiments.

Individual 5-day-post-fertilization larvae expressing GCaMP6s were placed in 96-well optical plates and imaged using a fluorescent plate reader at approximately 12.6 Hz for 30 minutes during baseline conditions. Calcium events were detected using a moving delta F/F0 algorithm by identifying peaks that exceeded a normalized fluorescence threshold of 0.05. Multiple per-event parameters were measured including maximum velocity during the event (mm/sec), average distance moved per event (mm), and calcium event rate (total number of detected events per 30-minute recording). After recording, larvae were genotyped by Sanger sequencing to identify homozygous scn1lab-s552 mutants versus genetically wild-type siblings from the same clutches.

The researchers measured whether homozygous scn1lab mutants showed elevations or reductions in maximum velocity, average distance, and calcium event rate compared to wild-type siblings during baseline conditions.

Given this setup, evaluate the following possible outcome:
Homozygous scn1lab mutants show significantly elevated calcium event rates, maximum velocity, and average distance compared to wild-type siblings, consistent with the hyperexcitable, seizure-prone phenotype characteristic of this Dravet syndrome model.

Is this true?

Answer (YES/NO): NO